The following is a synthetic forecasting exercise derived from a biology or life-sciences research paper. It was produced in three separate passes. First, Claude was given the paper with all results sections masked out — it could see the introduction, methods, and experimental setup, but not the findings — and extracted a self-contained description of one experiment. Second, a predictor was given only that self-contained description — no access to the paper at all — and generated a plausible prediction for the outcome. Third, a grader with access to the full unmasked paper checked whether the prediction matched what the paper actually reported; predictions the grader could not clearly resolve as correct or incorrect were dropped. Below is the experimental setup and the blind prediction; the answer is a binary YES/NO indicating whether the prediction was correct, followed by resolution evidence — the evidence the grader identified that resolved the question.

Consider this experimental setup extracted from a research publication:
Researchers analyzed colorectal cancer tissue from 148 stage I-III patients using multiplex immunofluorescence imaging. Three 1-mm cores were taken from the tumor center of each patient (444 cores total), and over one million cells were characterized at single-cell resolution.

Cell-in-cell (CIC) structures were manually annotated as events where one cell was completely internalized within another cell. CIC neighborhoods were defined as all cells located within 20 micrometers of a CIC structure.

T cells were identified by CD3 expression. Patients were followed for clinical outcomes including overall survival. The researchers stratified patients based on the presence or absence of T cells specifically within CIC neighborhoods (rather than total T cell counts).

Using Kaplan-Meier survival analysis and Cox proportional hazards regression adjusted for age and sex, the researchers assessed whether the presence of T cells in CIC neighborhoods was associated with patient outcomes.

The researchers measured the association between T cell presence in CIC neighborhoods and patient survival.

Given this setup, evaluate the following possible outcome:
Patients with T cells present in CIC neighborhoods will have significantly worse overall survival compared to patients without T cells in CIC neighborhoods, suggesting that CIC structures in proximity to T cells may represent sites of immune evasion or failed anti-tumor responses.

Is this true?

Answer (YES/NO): NO